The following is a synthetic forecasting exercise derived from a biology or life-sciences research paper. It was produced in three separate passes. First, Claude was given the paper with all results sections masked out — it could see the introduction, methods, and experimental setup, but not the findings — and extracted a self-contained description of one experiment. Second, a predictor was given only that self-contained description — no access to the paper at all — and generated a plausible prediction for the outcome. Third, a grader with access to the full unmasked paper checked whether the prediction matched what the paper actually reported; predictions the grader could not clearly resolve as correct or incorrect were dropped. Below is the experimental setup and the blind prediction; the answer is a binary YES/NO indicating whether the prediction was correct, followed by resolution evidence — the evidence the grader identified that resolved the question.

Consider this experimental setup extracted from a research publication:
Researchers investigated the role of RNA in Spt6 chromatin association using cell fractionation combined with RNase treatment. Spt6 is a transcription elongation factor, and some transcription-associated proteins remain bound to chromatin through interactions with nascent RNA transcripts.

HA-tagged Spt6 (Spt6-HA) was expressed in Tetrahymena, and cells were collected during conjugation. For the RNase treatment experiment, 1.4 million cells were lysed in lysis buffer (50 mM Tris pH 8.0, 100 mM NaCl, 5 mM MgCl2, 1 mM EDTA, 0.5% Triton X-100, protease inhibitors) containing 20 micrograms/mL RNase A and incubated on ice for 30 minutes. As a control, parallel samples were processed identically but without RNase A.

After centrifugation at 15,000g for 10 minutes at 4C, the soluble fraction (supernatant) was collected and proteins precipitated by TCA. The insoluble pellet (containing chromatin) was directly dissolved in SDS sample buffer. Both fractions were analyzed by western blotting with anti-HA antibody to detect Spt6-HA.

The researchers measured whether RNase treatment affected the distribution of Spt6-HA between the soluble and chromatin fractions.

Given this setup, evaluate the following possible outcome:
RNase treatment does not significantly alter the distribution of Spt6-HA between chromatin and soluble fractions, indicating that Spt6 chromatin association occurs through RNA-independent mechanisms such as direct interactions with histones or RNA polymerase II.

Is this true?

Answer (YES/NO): YES